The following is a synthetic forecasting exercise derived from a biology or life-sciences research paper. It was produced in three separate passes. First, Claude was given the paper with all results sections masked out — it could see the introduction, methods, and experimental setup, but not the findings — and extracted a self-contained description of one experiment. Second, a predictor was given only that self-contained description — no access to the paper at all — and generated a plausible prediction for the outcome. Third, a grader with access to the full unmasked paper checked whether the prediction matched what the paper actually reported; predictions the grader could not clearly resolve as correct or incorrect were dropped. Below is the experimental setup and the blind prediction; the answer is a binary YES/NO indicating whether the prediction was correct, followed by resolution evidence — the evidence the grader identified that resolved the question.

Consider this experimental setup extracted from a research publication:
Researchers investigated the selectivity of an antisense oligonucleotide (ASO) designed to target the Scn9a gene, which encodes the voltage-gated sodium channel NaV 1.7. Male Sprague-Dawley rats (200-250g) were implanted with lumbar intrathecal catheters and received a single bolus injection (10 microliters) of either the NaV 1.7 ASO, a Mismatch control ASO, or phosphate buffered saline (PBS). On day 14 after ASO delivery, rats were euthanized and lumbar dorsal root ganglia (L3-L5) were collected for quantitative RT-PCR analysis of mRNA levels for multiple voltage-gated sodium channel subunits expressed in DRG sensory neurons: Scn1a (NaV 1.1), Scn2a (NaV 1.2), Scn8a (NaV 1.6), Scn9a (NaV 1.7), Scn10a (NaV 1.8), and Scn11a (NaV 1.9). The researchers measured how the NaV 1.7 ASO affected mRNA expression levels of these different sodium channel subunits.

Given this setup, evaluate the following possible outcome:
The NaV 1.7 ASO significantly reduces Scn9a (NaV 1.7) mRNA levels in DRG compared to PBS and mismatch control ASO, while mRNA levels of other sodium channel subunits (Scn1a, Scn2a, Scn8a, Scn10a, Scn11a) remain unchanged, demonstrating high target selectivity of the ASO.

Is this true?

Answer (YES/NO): YES